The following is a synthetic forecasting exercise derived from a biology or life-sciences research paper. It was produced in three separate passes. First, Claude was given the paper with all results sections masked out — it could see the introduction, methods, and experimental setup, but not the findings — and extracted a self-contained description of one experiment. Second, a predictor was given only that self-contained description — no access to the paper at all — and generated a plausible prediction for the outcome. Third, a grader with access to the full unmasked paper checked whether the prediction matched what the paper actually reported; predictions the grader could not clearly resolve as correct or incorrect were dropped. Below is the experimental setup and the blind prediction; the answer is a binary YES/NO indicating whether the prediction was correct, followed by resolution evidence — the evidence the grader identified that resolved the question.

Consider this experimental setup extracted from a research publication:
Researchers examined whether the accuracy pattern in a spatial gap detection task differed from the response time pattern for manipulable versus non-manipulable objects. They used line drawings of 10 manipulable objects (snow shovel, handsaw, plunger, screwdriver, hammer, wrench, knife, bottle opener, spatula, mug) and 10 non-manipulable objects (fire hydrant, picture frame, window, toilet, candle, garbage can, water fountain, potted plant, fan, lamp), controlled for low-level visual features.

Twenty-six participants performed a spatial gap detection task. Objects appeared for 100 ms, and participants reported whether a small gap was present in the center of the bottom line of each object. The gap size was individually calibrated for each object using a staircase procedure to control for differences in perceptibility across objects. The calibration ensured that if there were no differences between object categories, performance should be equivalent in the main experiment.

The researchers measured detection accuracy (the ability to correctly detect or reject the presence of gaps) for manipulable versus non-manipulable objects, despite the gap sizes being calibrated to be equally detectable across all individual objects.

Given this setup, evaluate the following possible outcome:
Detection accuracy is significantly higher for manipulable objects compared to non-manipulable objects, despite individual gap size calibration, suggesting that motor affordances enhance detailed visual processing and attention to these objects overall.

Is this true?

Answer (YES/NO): NO